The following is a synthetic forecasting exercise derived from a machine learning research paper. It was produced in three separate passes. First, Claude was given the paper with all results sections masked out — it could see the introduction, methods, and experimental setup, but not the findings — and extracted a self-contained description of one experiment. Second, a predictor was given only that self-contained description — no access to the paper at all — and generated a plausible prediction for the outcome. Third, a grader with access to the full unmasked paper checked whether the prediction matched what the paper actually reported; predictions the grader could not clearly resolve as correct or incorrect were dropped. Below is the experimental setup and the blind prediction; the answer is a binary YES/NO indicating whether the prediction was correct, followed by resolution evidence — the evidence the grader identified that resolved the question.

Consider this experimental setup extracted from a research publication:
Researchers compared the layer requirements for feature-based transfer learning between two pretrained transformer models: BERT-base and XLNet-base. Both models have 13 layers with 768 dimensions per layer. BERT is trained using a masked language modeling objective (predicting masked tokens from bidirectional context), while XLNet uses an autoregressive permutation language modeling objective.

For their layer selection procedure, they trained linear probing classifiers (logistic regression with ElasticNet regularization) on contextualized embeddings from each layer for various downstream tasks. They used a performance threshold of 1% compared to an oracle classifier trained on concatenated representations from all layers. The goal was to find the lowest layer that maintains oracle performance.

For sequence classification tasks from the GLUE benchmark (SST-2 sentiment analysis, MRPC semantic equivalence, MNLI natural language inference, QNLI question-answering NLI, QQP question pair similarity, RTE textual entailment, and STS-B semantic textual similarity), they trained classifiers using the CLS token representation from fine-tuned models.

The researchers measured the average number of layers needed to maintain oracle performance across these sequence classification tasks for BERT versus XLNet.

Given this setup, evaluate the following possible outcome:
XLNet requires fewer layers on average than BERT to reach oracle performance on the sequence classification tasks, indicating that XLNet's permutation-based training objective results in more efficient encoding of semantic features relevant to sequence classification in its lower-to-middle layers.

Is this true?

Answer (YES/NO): YES